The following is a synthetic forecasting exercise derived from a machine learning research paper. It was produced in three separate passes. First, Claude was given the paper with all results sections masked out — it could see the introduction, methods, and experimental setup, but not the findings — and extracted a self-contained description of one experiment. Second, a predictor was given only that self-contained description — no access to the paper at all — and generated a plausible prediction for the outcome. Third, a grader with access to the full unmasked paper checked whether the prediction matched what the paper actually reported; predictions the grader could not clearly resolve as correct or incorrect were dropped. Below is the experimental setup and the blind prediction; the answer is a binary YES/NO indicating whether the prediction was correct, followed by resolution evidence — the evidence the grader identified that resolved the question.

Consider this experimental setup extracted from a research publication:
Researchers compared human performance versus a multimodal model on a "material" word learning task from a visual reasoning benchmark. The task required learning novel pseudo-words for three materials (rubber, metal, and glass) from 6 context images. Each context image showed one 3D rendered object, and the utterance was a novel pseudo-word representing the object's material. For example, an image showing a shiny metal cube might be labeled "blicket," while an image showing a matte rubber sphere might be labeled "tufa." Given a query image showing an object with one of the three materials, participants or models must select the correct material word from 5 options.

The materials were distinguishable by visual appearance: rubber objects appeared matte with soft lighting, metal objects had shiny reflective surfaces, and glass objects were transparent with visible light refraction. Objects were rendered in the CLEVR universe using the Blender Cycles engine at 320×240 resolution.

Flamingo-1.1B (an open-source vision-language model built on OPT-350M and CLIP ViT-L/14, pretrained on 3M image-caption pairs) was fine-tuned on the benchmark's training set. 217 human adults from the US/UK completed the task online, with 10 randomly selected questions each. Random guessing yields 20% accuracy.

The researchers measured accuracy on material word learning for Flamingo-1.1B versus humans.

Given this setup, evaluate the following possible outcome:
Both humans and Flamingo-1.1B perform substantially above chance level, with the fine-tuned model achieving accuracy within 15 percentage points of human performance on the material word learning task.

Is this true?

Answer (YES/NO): NO